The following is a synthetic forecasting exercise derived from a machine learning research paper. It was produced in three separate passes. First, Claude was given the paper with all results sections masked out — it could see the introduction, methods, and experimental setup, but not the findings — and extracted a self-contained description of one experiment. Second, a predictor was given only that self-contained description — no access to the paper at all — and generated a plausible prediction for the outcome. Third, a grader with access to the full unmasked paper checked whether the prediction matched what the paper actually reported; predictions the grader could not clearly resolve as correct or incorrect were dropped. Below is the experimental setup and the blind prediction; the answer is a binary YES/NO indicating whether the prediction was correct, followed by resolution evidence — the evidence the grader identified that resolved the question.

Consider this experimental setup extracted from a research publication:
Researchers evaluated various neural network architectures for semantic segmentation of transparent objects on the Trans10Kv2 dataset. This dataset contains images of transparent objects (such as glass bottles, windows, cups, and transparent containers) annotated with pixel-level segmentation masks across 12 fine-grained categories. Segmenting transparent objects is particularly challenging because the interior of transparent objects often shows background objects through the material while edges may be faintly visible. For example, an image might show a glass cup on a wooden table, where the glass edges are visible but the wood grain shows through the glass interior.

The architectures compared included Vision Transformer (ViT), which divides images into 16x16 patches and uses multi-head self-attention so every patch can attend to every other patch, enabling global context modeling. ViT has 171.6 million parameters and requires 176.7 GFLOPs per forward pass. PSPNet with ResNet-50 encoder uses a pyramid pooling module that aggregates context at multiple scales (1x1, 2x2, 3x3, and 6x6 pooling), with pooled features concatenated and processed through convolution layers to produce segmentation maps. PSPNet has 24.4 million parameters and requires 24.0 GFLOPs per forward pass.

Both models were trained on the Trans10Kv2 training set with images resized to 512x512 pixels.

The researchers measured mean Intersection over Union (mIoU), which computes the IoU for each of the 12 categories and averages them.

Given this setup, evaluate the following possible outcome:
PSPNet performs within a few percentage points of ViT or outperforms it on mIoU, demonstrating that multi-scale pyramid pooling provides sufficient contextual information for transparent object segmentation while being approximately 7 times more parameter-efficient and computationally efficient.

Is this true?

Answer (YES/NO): YES